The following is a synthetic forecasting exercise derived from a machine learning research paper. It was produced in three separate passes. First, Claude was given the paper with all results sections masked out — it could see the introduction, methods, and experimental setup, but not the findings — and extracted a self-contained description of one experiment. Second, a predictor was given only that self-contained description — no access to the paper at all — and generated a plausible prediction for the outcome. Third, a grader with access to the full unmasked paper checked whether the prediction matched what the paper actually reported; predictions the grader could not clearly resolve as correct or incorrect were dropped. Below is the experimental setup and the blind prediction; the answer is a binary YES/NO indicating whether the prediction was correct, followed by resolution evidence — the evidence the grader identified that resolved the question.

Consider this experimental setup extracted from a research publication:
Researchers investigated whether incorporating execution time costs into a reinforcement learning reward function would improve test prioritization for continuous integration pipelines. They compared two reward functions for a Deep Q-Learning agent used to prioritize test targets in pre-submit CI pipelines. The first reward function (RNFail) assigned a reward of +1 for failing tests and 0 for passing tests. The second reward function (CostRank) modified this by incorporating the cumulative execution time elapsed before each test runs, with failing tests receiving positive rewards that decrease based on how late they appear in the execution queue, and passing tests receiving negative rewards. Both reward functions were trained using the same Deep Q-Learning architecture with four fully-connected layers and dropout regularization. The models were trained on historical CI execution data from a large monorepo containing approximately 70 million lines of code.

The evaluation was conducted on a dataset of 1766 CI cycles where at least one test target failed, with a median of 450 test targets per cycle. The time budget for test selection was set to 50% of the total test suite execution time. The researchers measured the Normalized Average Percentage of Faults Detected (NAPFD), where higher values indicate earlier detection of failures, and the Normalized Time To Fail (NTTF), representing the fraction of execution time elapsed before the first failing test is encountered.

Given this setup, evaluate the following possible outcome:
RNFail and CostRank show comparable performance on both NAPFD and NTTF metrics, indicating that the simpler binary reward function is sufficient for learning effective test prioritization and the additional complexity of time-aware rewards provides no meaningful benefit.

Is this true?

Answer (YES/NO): NO